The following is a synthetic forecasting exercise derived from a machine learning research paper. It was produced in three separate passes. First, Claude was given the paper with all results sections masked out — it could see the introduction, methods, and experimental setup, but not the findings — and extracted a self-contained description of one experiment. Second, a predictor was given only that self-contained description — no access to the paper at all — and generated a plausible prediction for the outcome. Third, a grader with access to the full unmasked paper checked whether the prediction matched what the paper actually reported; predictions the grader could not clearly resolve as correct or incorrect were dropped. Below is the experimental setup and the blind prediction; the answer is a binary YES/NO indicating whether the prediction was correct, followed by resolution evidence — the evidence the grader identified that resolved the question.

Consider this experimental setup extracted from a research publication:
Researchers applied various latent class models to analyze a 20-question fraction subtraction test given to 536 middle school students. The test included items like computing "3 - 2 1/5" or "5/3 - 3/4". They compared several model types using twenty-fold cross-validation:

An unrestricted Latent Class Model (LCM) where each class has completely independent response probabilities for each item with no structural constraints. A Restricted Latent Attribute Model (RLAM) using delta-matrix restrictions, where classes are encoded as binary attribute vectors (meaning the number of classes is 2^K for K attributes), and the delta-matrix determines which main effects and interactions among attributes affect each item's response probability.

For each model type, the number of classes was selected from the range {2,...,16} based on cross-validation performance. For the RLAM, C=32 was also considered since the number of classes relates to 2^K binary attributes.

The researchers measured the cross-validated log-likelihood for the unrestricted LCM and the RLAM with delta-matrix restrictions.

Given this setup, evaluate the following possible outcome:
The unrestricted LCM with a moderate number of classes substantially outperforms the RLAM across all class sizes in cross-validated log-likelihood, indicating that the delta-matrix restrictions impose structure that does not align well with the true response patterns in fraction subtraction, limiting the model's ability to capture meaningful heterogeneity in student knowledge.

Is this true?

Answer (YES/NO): NO